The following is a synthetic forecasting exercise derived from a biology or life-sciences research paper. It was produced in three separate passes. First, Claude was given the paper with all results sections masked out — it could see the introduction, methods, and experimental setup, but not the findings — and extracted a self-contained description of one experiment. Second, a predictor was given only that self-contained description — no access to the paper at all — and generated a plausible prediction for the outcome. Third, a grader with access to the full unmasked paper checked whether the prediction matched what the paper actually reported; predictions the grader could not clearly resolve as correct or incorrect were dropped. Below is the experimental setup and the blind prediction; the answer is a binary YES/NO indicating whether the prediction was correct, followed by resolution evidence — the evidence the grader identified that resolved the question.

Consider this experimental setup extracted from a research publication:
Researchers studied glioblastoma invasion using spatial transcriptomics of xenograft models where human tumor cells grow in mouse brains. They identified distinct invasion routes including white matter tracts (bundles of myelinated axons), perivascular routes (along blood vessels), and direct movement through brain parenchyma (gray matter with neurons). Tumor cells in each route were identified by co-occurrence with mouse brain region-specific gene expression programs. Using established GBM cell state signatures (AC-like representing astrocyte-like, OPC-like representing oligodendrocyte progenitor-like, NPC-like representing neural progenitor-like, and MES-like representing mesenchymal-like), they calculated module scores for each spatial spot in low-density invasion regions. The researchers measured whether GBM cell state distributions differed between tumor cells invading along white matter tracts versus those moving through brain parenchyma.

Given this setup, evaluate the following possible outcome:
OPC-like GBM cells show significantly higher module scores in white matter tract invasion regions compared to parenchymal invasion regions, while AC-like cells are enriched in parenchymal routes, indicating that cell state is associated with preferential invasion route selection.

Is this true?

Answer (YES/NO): YES